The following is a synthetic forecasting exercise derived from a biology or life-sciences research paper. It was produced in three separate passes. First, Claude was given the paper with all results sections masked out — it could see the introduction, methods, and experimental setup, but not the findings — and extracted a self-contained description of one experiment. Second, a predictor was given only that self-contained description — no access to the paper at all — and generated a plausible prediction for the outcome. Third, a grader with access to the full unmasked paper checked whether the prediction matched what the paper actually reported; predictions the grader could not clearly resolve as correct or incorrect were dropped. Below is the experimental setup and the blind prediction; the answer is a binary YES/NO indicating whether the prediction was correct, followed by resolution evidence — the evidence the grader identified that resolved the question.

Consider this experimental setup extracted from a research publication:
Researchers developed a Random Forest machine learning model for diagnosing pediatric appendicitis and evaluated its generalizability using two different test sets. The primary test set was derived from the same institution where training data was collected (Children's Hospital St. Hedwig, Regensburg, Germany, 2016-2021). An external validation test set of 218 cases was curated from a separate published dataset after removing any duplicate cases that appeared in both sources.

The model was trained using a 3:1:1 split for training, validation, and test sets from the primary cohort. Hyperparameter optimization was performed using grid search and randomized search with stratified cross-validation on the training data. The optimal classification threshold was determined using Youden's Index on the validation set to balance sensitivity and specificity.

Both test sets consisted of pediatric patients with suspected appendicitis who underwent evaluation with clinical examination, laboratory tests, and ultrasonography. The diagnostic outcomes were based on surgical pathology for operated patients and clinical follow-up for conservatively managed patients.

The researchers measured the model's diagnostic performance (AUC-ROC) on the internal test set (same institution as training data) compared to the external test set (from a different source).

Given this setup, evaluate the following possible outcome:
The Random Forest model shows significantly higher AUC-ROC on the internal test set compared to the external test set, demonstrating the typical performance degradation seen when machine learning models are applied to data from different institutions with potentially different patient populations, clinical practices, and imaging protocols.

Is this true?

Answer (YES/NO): NO